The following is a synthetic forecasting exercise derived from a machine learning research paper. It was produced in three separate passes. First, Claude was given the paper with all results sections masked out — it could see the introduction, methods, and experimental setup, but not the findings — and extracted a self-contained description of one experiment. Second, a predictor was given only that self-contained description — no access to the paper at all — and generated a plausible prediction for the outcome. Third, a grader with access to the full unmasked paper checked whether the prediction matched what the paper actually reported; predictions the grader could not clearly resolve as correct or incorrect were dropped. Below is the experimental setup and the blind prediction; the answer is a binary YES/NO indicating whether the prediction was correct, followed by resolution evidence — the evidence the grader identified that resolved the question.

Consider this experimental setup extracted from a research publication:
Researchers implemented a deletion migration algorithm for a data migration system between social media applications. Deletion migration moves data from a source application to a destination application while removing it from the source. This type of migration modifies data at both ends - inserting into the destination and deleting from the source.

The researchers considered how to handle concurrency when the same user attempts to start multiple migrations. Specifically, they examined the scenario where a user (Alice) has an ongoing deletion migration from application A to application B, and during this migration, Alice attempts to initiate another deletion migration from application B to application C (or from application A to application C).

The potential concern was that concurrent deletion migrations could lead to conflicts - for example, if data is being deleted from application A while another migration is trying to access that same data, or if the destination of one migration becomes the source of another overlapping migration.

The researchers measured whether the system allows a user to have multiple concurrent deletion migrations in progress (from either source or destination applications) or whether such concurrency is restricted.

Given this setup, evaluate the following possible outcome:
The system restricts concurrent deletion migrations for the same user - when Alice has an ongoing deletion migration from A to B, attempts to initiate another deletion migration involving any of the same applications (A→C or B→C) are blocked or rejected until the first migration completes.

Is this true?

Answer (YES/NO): YES